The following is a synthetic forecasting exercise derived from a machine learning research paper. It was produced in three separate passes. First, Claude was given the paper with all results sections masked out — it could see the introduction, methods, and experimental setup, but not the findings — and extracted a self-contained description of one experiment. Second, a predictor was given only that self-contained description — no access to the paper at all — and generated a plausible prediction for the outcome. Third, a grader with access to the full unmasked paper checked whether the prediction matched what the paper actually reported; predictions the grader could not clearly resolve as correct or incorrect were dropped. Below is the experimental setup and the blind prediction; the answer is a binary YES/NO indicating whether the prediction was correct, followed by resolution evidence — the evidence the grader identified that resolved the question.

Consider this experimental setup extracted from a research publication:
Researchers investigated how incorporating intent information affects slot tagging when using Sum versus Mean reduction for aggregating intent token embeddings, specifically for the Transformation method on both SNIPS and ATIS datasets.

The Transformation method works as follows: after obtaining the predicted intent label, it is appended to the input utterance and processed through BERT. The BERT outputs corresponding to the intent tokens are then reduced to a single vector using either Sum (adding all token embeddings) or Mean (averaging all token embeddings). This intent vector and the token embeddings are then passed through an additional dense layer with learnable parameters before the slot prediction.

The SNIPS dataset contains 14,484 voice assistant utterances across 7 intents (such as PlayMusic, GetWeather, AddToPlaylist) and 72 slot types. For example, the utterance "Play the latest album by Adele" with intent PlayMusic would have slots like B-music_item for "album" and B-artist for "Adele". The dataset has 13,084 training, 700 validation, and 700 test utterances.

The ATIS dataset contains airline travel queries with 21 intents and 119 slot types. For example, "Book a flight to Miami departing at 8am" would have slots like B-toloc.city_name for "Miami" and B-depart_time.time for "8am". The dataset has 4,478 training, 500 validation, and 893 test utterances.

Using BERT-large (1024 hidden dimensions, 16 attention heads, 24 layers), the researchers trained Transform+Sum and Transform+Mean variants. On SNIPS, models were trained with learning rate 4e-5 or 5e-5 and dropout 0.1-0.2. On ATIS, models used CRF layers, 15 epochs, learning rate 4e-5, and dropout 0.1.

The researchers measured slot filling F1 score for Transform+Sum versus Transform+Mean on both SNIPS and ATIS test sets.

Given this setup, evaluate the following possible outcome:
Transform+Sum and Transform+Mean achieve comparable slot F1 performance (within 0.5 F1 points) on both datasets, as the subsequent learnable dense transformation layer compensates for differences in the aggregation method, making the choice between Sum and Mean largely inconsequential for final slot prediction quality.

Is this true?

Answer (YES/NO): YES